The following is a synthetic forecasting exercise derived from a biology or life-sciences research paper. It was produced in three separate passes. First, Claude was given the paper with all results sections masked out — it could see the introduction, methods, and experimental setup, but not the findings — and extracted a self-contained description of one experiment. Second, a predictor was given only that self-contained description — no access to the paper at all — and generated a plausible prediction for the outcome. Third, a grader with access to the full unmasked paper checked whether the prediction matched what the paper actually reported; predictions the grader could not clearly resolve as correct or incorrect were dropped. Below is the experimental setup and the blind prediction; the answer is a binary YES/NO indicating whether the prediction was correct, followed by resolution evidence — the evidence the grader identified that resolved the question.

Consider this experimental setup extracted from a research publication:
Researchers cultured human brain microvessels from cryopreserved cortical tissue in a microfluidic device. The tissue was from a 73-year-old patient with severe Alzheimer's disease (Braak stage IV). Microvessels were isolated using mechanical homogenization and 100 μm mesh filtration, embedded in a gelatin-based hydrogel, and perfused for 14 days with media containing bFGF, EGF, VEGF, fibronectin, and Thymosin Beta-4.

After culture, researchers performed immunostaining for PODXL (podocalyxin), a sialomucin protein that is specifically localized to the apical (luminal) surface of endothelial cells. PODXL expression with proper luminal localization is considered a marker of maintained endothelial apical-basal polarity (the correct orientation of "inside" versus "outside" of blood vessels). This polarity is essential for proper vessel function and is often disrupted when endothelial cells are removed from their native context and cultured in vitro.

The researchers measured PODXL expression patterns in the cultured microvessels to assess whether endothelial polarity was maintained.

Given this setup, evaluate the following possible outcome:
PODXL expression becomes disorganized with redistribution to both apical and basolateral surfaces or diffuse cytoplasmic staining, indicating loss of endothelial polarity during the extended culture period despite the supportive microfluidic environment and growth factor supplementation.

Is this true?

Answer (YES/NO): NO